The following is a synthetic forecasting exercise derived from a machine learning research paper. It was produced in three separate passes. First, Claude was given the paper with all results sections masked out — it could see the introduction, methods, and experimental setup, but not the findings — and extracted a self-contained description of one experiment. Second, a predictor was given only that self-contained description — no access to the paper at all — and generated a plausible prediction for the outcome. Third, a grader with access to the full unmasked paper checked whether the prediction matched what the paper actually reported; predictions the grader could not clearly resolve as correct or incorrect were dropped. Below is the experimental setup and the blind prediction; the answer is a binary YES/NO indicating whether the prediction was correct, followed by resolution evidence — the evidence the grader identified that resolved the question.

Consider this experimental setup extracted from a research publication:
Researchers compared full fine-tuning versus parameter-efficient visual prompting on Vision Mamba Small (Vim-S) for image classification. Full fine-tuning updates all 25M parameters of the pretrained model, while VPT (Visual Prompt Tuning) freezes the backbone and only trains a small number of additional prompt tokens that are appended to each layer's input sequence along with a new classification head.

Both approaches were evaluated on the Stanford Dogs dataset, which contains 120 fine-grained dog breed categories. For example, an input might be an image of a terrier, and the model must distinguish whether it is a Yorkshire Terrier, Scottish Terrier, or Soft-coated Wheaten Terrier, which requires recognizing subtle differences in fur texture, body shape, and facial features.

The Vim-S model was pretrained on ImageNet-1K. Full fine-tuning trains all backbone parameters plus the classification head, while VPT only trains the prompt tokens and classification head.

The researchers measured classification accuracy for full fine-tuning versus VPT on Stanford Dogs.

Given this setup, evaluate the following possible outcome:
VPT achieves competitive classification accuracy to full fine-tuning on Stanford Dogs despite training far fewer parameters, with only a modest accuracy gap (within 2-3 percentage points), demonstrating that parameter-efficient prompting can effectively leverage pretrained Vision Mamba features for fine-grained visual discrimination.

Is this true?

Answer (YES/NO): NO